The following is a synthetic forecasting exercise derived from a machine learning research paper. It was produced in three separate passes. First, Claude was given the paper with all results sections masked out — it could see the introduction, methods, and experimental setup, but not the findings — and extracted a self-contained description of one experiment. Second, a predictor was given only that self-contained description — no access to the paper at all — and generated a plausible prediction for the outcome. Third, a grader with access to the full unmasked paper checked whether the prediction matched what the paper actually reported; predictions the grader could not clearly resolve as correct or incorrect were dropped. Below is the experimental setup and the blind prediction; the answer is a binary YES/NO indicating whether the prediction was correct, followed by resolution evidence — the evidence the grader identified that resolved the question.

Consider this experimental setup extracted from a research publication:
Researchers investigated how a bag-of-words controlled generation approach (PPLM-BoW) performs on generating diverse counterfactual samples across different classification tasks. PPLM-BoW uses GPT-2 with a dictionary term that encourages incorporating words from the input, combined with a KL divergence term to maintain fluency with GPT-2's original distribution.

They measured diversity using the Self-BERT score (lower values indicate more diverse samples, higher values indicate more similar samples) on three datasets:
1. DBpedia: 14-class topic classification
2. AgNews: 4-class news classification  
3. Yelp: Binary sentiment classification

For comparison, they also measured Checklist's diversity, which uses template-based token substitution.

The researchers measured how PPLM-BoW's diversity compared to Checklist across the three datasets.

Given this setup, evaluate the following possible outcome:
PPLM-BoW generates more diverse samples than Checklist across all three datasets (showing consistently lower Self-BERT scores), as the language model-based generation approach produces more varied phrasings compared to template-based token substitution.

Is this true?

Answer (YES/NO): YES